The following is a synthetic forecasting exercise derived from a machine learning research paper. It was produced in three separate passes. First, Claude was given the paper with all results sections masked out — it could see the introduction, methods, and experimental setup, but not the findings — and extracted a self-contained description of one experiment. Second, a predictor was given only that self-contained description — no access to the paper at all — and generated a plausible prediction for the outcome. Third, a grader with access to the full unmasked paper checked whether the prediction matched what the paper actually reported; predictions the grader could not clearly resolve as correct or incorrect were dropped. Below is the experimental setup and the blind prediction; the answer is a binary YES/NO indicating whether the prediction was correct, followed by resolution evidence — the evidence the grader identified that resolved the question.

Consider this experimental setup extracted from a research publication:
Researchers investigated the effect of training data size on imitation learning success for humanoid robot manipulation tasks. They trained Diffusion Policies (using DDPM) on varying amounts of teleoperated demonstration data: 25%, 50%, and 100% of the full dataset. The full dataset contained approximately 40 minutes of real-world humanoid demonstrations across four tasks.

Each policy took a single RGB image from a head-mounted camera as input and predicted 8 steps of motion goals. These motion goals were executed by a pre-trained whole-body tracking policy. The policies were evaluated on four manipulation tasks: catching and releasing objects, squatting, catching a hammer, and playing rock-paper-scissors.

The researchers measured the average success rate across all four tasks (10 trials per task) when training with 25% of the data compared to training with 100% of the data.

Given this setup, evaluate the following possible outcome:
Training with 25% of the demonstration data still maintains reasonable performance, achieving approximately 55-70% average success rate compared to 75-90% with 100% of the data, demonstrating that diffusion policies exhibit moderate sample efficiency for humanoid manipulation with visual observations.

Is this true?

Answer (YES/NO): NO